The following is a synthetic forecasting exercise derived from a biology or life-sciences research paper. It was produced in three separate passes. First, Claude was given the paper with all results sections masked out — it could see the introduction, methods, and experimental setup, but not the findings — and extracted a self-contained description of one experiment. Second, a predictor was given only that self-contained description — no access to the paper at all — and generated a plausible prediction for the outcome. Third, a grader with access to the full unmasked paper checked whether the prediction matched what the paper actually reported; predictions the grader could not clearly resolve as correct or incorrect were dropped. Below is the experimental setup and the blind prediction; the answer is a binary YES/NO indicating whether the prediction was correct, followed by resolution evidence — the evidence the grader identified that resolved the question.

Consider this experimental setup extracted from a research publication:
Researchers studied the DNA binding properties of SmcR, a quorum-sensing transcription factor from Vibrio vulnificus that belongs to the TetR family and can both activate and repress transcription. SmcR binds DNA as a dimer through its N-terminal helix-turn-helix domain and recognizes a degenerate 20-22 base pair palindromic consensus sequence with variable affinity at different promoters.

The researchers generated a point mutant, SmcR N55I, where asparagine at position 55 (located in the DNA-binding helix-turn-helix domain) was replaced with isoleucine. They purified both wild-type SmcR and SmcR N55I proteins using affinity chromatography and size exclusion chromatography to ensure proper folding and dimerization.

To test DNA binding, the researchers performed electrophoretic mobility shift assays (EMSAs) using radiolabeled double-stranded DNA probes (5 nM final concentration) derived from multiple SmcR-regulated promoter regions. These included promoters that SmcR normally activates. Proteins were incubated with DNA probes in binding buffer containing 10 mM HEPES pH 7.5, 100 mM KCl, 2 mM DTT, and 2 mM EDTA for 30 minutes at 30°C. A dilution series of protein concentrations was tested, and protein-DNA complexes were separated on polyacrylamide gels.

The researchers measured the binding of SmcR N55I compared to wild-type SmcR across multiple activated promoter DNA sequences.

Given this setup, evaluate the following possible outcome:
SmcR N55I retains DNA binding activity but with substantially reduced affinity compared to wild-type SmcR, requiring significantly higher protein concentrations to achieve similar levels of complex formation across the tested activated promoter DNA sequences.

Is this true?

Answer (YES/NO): NO